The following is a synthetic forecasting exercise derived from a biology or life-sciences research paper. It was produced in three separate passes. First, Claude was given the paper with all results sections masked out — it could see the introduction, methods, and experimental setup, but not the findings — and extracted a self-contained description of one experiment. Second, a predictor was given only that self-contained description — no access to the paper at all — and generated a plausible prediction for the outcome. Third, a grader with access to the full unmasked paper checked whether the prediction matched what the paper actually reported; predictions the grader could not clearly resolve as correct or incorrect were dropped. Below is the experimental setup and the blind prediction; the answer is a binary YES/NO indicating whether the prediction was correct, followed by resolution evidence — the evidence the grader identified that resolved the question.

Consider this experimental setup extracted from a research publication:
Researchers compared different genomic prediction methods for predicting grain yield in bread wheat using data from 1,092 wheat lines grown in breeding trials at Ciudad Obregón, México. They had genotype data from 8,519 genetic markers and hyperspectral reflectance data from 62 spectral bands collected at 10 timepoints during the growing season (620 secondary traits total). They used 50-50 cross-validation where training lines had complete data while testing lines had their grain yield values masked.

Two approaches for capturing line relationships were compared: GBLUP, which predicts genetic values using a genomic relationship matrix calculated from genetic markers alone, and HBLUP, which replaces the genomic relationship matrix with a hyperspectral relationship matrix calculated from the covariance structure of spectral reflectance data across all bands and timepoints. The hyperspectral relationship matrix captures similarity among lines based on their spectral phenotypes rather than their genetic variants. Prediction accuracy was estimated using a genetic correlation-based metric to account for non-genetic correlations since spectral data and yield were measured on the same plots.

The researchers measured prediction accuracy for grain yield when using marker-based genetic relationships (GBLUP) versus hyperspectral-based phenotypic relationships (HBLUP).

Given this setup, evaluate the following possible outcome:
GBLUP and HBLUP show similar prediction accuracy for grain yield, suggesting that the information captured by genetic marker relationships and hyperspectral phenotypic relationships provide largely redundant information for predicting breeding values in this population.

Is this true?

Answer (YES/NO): NO